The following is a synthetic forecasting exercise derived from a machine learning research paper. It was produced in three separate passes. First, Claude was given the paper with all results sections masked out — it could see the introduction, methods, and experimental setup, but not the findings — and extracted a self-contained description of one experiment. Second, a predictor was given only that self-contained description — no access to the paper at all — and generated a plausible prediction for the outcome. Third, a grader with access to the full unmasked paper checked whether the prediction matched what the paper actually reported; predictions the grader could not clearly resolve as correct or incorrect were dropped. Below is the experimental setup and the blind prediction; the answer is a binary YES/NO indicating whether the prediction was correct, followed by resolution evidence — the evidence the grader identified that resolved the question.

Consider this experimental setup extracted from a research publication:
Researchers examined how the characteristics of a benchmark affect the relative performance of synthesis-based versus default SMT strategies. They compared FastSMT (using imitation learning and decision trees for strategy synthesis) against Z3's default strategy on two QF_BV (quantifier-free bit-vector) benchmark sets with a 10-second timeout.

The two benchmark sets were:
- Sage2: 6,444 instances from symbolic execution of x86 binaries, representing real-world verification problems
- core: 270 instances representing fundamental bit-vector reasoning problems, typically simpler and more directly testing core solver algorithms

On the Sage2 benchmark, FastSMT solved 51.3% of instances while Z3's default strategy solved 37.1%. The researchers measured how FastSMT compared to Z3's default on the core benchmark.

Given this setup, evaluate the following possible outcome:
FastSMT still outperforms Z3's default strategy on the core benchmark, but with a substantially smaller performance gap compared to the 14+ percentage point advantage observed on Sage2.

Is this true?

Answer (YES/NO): NO